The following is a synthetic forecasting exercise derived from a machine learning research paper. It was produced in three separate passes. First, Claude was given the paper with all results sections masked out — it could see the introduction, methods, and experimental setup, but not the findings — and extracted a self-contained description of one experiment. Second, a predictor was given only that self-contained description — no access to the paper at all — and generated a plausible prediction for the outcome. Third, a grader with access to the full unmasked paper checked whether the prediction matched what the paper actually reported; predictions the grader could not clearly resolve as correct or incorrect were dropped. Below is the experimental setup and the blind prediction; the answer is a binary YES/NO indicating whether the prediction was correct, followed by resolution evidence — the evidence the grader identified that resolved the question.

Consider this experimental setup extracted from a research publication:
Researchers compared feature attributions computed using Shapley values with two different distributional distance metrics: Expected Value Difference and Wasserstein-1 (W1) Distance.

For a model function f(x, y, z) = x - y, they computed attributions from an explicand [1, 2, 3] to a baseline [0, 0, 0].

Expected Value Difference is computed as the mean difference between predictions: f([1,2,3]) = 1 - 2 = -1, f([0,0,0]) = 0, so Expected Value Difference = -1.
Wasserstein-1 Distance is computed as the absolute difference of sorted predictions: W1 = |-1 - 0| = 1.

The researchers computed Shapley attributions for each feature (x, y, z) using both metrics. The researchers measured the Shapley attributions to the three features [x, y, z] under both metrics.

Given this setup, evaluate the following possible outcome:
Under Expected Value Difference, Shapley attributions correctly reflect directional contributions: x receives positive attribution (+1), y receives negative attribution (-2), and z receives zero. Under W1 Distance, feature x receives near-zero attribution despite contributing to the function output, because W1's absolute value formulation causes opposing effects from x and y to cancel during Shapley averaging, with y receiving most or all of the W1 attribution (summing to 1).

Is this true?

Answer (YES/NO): YES